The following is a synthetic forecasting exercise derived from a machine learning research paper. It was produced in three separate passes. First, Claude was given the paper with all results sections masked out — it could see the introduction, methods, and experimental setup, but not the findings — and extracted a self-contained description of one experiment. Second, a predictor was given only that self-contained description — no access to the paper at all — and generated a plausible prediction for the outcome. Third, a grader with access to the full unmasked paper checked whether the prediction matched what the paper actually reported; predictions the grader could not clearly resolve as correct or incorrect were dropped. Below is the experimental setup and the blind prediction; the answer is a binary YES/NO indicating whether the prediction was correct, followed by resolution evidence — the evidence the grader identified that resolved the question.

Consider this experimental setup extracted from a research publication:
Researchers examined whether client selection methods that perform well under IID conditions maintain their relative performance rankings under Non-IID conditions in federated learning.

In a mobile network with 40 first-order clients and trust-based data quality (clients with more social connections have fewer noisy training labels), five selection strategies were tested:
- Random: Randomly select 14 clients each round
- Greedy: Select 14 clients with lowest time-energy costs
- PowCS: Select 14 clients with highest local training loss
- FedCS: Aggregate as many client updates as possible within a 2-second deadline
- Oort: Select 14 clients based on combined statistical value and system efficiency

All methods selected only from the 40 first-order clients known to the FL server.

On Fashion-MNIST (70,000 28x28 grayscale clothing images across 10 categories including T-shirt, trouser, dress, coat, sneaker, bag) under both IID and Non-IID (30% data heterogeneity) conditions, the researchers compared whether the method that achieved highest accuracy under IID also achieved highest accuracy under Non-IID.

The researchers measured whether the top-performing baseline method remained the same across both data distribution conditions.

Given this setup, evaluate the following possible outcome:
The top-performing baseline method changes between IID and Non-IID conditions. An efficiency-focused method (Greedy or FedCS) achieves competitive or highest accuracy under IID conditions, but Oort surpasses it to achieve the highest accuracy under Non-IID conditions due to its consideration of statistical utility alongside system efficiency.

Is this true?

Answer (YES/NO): NO